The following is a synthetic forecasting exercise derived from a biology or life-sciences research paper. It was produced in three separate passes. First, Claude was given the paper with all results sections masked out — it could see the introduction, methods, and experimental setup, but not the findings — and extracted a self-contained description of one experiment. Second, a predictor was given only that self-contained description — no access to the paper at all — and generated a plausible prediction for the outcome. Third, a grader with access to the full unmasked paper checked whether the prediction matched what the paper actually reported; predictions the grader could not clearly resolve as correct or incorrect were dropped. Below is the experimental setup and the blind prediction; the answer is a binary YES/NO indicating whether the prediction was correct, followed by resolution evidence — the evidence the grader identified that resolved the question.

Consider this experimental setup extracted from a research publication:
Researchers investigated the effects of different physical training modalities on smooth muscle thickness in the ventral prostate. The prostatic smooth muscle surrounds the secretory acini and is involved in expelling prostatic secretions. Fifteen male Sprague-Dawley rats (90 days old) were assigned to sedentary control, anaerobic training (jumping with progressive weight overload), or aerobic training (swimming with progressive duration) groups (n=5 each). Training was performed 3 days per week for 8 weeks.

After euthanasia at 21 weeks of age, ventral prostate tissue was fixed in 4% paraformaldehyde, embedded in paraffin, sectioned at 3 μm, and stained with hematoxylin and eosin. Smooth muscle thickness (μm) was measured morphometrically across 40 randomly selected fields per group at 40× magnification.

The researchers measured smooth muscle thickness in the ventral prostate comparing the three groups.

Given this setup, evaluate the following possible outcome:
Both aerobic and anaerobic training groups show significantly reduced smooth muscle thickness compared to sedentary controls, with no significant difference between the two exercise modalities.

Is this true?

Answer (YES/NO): NO